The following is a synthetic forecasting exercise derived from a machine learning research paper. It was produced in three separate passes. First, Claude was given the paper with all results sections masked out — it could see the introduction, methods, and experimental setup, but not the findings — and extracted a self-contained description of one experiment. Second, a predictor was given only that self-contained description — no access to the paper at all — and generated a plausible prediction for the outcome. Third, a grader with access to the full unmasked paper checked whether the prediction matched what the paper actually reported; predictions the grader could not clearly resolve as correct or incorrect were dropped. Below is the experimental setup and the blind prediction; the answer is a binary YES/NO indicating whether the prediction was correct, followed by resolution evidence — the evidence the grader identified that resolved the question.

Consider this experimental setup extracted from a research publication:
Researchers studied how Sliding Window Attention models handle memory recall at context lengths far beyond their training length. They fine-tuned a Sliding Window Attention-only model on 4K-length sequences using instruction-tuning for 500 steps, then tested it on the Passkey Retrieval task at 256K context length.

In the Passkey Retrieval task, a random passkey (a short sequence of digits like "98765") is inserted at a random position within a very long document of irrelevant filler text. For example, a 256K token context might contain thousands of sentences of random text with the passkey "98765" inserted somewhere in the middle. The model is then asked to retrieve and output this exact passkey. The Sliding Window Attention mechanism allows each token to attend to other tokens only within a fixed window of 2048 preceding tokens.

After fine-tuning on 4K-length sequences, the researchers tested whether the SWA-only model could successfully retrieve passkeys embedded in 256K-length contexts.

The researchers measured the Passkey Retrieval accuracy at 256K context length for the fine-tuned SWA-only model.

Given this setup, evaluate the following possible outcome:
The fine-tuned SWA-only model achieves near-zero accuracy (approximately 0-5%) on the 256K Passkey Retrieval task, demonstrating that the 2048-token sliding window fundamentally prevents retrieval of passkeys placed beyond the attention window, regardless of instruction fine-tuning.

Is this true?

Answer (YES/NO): YES